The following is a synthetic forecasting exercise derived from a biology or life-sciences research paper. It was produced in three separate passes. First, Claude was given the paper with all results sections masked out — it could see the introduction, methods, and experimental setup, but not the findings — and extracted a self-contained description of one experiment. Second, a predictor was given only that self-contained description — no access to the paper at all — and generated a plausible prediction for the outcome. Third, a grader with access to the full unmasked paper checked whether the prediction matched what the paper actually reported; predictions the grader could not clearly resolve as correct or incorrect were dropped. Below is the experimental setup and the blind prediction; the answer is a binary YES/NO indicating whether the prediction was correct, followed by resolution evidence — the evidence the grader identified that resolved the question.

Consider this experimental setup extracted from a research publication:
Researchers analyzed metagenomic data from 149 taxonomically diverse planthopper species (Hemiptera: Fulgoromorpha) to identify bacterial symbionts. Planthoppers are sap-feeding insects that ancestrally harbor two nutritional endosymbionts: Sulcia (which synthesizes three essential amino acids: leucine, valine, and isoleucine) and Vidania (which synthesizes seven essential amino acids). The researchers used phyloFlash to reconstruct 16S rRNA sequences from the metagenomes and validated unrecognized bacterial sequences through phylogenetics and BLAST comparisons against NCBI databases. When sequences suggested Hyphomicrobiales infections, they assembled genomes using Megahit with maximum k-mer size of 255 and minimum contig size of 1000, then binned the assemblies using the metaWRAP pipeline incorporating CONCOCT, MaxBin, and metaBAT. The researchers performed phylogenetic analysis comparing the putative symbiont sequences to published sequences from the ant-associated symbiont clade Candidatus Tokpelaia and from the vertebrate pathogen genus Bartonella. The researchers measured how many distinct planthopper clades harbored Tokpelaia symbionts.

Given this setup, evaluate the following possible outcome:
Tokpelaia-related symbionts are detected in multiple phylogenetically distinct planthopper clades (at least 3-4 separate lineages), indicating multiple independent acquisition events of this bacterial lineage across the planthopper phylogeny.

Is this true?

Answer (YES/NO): YES